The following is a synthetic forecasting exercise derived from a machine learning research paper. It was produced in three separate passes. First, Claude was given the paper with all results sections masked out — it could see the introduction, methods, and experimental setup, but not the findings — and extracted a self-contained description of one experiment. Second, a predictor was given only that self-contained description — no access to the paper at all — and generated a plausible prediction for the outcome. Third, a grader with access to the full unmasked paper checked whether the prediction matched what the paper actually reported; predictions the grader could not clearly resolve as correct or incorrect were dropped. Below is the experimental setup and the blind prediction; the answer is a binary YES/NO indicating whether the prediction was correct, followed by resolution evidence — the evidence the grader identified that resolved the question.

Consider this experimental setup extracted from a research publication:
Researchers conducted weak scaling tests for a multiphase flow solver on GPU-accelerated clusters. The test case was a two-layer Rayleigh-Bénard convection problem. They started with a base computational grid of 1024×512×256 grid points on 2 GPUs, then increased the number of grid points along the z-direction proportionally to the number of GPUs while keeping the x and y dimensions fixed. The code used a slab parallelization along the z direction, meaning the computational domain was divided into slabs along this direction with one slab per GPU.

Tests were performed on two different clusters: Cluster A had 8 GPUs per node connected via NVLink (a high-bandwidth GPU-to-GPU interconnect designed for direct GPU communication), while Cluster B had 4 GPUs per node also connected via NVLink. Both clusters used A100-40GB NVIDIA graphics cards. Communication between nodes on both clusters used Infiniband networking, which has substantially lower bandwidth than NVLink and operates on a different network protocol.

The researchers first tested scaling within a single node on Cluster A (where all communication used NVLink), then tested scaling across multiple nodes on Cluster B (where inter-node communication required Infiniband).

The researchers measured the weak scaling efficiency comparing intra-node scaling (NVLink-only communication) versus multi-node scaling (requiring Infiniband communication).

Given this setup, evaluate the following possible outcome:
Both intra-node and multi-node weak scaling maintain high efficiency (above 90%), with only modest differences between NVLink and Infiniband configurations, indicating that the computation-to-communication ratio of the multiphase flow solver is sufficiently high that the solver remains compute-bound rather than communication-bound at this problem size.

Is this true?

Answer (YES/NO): NO